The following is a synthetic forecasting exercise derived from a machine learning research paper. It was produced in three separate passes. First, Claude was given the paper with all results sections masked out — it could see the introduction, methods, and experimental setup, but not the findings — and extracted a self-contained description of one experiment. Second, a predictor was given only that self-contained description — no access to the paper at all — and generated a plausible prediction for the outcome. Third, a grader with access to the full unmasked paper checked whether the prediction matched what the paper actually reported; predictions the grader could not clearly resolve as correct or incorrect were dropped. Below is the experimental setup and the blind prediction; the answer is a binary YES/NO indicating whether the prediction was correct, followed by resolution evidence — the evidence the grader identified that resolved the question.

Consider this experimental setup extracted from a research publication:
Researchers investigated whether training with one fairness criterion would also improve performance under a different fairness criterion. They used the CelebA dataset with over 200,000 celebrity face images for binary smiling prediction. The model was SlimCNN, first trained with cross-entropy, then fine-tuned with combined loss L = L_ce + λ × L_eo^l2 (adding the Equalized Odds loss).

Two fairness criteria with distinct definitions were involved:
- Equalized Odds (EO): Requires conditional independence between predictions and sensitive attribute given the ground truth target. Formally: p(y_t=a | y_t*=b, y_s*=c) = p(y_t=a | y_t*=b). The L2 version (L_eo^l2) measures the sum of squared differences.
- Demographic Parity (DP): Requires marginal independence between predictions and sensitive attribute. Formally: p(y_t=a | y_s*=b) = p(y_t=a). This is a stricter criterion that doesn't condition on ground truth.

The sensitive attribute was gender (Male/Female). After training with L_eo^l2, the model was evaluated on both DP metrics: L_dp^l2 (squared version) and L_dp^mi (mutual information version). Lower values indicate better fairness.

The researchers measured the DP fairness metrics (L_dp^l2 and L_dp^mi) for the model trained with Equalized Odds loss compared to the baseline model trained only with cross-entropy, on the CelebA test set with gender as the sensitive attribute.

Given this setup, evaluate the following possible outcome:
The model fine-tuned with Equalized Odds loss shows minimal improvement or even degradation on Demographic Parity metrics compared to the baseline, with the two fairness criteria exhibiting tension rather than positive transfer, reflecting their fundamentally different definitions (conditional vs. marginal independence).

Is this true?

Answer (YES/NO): NO